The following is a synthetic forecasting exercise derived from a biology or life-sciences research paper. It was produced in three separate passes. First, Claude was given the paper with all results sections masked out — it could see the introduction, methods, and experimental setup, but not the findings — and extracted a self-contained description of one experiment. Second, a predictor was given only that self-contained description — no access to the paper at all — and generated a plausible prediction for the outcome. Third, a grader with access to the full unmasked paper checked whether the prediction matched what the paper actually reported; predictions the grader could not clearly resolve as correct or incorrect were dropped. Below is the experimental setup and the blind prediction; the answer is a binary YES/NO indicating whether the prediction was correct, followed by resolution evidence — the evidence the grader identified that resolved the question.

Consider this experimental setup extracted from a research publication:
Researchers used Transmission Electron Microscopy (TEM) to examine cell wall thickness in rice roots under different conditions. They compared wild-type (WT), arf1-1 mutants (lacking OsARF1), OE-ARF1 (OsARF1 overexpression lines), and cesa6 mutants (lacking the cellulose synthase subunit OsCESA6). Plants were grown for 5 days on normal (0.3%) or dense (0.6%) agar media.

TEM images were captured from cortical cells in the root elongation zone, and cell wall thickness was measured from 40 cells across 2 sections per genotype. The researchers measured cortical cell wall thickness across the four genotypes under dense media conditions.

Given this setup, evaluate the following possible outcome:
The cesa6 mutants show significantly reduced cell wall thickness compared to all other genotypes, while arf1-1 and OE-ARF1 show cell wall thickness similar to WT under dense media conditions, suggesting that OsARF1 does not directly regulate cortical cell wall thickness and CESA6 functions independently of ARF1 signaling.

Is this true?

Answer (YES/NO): NO